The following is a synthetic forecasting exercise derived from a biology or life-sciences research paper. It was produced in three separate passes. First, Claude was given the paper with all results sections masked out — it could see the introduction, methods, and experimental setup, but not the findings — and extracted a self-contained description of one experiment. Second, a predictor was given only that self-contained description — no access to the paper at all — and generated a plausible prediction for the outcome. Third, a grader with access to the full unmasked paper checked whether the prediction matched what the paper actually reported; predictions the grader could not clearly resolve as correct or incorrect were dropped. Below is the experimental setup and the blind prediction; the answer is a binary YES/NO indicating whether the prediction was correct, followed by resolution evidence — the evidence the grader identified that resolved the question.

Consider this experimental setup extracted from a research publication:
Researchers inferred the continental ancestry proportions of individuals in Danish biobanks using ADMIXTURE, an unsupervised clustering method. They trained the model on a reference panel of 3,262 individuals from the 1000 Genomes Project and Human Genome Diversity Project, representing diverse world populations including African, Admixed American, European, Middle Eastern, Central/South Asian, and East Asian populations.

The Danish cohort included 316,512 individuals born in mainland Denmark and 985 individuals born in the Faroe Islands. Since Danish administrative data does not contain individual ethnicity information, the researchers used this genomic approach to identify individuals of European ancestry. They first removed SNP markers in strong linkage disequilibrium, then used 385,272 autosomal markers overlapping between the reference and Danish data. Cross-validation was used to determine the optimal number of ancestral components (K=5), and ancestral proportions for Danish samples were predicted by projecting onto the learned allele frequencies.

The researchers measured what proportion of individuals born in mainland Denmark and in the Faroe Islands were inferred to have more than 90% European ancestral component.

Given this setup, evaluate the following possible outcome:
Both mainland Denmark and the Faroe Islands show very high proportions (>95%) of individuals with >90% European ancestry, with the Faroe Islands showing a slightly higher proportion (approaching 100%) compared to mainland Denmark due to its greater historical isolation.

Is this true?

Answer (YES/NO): NO